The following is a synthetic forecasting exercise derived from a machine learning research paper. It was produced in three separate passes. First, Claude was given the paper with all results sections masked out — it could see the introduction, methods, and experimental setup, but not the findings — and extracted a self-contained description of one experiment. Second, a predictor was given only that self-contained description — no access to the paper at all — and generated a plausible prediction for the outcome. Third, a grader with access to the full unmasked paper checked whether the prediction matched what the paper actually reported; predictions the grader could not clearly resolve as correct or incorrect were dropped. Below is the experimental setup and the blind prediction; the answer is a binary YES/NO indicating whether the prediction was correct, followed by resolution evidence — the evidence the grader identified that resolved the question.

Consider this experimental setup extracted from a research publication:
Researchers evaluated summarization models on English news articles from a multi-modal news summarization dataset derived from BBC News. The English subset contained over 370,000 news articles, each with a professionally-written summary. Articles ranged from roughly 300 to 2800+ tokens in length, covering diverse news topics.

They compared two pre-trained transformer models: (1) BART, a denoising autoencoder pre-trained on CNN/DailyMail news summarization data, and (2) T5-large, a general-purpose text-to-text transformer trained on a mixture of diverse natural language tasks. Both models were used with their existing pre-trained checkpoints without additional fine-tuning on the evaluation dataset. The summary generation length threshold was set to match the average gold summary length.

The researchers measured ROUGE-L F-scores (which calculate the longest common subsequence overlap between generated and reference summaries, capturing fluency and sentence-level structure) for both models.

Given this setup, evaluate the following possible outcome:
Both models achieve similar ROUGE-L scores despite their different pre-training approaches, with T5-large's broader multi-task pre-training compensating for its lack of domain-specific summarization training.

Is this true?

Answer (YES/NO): YES